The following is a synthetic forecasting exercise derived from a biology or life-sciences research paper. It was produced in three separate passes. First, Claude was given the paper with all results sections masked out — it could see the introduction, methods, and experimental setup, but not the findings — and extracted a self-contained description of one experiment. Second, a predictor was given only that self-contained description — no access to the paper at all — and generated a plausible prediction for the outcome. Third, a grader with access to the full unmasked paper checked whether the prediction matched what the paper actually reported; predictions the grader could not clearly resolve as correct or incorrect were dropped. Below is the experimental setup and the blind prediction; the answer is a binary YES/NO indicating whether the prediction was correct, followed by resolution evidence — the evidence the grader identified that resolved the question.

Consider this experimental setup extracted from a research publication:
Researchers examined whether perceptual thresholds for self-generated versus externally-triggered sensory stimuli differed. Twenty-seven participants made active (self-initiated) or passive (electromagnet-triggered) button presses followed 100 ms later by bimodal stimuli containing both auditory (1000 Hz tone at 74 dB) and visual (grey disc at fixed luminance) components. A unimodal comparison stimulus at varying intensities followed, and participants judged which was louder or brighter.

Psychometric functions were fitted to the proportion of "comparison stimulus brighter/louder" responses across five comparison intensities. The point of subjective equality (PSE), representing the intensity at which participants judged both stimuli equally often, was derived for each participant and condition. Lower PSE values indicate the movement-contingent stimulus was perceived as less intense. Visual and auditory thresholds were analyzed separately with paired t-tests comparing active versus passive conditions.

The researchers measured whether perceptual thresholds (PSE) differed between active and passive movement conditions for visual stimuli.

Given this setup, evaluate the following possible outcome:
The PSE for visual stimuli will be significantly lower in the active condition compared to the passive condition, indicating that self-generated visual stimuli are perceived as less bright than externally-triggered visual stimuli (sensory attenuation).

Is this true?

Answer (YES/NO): NO